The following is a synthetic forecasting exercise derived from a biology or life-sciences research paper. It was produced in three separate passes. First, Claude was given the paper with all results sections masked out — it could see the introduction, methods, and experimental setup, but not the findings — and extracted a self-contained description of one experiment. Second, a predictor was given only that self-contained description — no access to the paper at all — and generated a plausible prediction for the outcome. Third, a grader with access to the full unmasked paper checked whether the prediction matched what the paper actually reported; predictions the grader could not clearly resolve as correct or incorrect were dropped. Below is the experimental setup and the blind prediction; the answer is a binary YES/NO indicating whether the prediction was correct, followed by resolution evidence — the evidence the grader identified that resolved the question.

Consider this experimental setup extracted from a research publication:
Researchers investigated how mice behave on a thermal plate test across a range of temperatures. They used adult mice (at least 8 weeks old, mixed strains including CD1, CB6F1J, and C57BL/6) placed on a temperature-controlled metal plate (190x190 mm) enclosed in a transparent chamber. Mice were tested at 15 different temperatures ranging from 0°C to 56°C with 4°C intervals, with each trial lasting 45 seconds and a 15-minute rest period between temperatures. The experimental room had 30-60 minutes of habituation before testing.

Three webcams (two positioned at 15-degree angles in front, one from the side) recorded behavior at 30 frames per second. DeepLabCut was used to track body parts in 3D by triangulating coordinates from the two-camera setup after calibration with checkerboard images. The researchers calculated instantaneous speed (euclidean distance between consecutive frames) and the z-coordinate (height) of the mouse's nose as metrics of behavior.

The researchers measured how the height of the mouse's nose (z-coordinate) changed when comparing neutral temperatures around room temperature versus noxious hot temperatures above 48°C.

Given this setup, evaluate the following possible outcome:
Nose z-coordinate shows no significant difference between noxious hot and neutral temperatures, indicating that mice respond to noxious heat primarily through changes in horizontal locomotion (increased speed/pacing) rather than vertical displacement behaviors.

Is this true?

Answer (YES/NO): NO